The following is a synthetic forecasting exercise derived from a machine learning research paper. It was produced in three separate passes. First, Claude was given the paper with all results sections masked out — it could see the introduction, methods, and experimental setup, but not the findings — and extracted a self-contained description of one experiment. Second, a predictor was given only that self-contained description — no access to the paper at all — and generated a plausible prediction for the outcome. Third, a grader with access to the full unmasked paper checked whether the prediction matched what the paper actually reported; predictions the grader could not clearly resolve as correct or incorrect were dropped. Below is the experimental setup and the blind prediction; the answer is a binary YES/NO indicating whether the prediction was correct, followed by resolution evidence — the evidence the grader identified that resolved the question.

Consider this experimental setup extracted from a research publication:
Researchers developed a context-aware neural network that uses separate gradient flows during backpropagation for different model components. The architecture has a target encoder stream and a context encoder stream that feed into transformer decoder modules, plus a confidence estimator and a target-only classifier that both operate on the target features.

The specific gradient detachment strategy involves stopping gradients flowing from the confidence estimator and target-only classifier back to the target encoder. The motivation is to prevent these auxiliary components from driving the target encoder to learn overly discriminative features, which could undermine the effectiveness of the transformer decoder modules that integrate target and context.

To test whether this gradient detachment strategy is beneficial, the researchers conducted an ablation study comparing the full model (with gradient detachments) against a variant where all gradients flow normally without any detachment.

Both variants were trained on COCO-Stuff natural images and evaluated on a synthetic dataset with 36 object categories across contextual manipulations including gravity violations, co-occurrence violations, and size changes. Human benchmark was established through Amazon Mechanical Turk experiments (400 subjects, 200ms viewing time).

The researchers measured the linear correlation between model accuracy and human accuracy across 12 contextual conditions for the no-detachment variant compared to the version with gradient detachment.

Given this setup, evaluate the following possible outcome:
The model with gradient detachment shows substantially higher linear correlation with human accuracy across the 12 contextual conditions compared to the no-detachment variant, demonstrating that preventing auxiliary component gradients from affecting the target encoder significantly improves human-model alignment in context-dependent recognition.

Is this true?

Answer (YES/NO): NO